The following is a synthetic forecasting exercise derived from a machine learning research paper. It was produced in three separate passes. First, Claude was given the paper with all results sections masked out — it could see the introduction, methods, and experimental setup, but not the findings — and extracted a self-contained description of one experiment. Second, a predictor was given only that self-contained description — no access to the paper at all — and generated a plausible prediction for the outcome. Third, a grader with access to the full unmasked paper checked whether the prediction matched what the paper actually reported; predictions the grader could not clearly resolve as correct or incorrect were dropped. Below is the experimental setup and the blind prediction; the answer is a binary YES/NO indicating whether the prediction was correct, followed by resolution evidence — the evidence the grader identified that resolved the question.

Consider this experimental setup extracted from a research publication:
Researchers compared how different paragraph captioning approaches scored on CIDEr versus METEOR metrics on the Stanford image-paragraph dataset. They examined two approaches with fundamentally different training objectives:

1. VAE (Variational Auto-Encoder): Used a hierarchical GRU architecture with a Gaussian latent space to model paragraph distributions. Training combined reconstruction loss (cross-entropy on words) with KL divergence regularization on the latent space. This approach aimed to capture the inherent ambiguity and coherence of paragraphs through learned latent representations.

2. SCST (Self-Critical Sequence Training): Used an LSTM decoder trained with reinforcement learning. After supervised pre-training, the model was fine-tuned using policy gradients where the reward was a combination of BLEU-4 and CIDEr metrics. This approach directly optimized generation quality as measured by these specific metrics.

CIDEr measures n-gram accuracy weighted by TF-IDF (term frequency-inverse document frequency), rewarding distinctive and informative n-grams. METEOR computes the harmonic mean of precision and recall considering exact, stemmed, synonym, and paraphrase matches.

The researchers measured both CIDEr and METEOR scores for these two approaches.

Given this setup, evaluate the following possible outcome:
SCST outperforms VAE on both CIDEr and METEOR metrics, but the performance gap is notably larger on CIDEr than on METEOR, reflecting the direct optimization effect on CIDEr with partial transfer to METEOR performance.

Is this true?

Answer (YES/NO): NO